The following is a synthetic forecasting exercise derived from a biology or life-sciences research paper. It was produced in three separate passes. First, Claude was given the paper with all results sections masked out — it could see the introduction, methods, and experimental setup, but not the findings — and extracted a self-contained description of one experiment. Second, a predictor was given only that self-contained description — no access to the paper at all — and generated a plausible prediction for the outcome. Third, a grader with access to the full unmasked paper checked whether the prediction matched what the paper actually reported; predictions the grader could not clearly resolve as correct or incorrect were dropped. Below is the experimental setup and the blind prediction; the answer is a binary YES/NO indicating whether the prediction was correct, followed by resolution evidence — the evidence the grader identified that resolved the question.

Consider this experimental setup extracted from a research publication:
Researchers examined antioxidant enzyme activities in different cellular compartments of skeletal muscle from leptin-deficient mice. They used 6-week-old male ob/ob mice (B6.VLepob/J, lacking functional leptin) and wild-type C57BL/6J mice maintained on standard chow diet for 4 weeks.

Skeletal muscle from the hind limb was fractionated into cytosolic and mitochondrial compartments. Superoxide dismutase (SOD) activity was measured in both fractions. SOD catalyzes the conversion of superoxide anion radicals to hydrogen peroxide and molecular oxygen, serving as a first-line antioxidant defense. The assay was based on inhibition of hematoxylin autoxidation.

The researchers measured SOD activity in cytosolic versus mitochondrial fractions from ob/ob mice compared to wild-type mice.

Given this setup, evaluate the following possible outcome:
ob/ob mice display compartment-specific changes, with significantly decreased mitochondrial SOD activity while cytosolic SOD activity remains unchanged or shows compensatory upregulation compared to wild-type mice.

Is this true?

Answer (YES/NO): NO